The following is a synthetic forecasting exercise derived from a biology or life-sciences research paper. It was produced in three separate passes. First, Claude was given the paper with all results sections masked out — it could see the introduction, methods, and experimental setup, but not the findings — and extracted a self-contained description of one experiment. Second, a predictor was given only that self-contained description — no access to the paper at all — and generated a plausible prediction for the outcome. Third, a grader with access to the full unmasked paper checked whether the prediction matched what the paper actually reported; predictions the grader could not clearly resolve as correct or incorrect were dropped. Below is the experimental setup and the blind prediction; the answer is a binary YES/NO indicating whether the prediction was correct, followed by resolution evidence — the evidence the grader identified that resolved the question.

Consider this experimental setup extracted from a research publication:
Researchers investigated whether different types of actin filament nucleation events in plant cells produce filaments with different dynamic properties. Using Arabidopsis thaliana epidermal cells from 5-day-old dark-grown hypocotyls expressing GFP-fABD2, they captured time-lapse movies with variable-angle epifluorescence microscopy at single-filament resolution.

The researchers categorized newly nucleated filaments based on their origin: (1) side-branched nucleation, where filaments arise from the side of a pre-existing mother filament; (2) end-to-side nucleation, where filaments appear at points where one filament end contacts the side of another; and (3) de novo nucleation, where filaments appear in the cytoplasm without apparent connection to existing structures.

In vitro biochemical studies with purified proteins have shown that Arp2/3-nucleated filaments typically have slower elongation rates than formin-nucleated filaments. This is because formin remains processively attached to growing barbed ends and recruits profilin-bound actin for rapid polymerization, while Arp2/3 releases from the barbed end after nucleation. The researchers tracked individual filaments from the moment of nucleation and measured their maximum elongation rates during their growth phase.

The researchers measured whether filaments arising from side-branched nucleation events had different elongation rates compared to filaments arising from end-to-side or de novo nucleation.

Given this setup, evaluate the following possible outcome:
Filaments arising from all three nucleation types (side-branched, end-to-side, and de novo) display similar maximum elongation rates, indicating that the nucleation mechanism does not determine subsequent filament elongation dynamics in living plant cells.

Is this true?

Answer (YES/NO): NO